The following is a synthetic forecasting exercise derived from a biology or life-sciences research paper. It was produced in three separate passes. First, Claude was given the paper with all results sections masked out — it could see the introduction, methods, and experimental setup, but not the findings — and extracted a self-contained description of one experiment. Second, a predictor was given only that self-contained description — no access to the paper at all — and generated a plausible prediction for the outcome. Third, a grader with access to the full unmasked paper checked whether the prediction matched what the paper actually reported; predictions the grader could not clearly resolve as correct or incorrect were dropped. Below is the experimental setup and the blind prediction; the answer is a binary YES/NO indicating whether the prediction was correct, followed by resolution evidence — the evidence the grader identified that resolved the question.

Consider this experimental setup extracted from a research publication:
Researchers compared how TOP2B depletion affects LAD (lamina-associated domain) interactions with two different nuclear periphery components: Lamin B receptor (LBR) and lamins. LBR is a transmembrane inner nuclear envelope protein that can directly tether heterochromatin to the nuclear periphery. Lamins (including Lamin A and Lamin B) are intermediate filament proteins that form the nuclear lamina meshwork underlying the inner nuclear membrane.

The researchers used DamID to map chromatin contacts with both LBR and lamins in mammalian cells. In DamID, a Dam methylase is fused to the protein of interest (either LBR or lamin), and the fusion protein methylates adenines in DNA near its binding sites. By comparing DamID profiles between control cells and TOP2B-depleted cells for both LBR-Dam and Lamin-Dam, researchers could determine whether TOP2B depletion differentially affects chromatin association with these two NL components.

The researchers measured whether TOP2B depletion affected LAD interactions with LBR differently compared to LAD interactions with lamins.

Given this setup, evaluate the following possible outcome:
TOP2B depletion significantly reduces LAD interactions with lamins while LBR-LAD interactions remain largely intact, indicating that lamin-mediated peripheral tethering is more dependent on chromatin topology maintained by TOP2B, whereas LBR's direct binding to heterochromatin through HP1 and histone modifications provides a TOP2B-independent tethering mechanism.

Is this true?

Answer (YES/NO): NO